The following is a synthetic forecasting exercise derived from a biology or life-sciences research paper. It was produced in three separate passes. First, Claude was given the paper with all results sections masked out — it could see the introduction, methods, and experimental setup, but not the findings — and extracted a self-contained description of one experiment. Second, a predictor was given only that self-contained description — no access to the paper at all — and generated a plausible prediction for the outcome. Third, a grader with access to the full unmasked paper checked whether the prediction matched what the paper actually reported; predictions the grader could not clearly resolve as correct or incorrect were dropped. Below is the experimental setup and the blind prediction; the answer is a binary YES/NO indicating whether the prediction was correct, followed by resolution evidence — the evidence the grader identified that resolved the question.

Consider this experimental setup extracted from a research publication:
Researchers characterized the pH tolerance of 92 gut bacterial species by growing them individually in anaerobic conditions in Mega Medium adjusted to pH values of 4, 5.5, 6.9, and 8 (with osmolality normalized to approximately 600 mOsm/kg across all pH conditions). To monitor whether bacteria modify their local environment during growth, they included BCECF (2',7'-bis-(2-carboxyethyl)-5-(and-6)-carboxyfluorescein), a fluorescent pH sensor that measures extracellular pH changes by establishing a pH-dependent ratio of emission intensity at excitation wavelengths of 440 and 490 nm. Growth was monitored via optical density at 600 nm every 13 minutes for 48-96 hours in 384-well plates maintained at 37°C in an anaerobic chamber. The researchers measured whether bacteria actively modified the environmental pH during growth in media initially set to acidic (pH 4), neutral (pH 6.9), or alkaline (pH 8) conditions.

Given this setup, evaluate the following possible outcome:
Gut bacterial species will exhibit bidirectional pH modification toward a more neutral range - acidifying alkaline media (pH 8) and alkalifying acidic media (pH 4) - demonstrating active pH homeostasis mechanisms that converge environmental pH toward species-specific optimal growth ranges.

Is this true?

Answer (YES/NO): NO